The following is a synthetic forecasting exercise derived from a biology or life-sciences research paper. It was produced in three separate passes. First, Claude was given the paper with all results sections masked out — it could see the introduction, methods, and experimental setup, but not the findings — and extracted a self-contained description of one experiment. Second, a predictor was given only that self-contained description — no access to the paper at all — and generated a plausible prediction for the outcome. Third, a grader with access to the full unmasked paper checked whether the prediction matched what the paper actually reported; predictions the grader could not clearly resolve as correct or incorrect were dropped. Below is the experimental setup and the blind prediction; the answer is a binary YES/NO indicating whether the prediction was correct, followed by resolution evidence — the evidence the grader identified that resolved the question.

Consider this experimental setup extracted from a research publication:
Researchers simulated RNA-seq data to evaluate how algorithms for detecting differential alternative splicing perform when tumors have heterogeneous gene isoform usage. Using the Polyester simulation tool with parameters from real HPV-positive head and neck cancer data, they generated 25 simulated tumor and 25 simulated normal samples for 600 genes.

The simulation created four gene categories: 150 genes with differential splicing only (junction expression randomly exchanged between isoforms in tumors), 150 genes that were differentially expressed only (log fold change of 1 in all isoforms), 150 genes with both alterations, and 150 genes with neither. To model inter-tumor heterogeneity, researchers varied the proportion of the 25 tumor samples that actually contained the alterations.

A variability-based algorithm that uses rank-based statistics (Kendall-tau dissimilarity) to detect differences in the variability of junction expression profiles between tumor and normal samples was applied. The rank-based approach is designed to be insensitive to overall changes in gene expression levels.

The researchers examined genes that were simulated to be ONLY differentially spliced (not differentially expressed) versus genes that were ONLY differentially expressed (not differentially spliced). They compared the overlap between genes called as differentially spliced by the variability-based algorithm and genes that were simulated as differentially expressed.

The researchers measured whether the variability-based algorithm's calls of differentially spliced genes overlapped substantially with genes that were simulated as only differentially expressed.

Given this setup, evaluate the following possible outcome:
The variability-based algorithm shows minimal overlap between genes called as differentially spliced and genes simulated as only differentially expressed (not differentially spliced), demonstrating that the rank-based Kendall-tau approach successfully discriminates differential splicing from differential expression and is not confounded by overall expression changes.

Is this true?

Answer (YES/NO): YES